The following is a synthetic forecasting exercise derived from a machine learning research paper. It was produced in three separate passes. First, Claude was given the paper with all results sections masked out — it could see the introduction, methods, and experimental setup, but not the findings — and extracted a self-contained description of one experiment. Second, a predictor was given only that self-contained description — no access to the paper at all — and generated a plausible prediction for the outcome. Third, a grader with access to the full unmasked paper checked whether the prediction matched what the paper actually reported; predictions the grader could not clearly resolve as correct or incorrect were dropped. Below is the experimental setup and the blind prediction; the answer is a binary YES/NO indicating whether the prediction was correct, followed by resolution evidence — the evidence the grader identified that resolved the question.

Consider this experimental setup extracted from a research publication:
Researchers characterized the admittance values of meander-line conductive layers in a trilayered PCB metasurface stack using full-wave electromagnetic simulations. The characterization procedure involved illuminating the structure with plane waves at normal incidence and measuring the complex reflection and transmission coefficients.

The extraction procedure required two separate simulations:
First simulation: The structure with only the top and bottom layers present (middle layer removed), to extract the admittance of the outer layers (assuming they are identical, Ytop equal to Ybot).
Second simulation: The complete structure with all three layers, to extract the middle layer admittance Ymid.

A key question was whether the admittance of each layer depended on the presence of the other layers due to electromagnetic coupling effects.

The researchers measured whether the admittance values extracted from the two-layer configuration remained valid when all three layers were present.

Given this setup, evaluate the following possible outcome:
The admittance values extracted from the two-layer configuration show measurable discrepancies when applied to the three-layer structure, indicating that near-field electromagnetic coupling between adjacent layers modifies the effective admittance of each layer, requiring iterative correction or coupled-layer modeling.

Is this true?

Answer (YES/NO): YES